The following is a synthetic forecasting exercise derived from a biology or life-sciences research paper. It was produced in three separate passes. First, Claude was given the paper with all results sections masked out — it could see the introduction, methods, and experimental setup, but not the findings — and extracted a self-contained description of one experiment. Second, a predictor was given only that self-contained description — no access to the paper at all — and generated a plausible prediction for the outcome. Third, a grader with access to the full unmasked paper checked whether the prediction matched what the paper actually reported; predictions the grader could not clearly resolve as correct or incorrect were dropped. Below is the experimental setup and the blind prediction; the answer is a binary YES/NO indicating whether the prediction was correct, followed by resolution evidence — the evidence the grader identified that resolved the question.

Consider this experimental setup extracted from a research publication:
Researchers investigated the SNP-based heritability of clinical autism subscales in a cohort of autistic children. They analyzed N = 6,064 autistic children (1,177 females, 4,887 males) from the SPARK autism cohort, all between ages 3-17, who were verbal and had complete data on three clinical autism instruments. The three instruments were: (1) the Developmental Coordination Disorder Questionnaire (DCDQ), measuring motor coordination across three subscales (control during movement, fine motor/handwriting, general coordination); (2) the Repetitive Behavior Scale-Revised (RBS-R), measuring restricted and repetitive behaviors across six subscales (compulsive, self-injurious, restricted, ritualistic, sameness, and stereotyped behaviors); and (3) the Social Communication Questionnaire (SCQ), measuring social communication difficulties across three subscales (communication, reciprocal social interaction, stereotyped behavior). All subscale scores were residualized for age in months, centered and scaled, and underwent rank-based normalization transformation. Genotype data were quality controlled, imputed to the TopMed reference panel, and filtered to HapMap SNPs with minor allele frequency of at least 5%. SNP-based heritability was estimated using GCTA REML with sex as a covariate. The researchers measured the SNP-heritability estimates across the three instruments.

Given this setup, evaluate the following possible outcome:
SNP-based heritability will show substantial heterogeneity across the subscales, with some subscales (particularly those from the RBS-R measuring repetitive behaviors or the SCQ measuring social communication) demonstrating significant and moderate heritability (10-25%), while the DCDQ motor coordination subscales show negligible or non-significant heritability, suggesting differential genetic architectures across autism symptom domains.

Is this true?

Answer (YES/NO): NO